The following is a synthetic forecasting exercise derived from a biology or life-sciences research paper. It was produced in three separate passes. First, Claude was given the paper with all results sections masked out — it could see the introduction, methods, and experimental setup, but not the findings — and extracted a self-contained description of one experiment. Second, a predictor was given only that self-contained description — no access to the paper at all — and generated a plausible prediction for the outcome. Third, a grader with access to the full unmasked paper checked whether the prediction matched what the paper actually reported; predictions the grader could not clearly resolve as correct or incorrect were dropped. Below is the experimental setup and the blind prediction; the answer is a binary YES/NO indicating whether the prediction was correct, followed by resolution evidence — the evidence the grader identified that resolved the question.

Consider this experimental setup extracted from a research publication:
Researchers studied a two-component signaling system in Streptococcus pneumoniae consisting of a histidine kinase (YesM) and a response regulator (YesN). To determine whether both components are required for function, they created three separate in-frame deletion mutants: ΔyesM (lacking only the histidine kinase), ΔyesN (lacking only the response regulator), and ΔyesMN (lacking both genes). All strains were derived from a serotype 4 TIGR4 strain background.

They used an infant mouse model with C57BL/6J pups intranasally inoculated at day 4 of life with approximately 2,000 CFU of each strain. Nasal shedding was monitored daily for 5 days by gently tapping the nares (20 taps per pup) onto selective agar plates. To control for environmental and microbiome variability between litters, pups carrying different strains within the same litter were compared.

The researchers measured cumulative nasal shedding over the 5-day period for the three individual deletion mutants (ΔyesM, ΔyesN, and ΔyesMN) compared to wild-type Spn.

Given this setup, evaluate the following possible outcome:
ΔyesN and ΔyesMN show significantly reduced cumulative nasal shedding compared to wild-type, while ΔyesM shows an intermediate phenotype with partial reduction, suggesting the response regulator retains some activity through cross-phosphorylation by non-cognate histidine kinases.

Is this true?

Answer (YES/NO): NO